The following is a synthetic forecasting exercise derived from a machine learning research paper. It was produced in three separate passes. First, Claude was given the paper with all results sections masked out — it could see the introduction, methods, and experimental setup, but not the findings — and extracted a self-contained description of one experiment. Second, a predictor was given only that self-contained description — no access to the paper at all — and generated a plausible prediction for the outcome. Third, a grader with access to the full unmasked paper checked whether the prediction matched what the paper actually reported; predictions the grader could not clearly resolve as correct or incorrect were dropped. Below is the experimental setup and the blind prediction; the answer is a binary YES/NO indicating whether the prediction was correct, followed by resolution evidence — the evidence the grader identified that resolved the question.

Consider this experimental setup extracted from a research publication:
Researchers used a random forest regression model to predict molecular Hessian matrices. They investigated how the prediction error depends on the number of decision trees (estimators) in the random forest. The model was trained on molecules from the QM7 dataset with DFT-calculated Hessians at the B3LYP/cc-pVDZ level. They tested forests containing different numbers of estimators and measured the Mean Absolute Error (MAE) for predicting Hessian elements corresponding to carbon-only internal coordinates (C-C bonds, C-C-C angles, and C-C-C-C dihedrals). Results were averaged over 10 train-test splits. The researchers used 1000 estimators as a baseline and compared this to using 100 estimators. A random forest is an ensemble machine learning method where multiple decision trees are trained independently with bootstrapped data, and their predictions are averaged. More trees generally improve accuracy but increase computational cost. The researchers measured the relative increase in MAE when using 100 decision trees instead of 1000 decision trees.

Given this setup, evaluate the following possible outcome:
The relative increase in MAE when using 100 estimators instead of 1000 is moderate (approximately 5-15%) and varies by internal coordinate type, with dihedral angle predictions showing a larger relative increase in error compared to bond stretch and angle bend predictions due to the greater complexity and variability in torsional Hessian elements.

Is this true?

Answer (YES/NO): NO